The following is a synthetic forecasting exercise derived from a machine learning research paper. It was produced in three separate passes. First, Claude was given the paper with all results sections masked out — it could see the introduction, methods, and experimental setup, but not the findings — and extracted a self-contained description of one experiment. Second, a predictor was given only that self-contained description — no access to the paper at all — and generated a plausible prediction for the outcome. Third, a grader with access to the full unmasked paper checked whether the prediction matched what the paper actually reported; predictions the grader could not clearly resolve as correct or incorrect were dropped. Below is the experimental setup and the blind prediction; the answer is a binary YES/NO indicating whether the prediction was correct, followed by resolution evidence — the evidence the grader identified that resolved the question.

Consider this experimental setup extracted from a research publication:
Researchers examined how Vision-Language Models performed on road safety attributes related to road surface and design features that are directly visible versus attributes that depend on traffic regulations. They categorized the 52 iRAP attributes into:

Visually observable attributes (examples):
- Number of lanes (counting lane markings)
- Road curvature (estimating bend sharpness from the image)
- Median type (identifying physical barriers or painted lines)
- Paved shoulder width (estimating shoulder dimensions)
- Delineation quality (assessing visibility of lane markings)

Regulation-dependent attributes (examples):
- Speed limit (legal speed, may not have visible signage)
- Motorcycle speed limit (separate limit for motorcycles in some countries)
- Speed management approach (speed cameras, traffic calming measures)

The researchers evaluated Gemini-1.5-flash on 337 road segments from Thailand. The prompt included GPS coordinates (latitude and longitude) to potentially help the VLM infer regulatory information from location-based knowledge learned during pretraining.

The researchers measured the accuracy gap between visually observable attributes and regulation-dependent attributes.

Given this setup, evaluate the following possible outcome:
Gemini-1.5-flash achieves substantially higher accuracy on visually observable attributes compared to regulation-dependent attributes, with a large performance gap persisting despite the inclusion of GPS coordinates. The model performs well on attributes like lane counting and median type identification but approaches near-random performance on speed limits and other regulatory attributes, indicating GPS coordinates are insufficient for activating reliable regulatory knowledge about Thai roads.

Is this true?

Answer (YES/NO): NO